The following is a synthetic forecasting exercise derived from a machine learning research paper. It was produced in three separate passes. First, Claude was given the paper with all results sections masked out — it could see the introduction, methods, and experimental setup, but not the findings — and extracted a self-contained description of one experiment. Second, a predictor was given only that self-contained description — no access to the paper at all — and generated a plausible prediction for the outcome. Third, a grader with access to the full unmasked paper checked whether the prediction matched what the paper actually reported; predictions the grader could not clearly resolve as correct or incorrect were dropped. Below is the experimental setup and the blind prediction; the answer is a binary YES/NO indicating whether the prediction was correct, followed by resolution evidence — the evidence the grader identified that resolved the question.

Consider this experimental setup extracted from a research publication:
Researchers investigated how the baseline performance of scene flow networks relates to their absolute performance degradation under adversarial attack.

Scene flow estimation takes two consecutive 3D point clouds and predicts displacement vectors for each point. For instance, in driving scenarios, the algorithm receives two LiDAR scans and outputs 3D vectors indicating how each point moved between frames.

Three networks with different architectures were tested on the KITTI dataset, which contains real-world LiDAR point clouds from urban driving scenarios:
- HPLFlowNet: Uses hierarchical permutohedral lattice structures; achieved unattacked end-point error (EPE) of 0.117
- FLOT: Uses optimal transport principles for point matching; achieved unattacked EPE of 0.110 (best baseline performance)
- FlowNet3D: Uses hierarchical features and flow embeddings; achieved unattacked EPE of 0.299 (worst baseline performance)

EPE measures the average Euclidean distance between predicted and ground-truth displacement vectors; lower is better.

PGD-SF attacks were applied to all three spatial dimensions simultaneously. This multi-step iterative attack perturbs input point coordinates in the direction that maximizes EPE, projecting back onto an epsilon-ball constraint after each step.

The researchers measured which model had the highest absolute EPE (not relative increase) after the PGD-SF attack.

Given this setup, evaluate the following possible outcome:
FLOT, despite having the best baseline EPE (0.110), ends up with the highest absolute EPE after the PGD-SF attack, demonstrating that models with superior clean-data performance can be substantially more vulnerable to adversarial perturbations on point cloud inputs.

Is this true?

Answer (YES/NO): YES